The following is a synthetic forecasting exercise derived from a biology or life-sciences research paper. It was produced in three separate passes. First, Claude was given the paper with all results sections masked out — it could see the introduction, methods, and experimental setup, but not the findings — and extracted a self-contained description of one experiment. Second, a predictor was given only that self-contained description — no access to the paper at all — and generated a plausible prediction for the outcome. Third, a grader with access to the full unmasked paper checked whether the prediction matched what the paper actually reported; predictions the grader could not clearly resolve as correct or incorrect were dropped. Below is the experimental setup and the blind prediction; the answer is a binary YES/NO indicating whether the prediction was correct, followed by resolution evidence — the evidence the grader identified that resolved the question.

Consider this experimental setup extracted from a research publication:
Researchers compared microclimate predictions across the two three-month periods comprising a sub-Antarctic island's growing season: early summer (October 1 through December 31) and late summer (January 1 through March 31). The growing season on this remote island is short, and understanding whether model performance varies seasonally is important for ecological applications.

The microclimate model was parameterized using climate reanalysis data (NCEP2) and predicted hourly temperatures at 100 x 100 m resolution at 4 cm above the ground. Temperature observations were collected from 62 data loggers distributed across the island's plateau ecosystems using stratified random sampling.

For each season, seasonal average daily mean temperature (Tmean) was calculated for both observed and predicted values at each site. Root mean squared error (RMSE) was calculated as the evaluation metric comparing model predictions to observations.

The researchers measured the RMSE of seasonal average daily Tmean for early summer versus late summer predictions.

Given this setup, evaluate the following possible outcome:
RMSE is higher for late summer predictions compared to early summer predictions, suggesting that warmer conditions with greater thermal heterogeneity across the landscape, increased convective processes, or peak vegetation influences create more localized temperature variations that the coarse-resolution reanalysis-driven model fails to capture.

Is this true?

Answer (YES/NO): NO